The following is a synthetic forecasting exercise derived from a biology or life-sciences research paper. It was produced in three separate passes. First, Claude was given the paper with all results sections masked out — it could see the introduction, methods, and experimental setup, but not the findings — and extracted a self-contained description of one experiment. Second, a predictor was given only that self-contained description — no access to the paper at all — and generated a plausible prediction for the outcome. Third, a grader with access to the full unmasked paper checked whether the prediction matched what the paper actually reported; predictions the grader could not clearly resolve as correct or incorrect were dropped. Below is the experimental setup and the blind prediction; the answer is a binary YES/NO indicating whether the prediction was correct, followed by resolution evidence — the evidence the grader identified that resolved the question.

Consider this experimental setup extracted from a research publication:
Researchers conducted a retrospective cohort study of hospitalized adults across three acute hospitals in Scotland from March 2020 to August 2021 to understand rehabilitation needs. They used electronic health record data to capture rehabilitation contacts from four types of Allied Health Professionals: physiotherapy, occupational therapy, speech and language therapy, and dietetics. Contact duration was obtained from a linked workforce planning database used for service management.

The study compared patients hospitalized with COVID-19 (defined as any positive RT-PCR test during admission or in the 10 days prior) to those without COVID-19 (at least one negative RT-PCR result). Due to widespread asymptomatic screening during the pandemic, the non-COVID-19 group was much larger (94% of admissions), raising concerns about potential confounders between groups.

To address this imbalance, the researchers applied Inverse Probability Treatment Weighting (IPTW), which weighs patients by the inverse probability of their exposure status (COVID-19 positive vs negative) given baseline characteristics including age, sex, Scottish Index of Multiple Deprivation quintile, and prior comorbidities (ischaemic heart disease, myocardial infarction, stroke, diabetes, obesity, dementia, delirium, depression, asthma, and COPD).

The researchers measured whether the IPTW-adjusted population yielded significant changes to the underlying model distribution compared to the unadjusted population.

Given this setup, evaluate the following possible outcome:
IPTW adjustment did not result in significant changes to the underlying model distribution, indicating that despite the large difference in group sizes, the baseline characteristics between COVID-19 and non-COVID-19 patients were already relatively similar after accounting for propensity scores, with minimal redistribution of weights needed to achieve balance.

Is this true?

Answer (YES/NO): YES